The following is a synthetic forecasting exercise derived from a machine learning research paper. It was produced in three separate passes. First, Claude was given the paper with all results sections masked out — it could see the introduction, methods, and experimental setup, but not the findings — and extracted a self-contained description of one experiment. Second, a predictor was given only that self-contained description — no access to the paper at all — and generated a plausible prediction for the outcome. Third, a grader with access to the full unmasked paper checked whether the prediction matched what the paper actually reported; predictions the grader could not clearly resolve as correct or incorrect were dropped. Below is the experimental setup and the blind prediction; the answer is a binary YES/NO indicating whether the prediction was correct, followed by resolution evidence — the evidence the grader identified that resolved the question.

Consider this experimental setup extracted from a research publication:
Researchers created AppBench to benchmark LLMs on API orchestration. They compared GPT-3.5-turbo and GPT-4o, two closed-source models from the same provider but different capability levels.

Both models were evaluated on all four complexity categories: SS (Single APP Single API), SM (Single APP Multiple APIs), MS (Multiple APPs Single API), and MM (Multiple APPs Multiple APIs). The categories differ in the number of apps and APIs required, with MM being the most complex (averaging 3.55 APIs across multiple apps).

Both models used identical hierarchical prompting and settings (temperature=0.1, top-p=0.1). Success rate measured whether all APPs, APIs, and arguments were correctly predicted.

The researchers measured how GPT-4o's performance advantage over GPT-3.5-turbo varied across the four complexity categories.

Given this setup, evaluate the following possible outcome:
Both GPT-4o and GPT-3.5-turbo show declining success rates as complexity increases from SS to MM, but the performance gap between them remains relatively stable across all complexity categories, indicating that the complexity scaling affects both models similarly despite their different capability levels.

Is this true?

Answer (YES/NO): NO